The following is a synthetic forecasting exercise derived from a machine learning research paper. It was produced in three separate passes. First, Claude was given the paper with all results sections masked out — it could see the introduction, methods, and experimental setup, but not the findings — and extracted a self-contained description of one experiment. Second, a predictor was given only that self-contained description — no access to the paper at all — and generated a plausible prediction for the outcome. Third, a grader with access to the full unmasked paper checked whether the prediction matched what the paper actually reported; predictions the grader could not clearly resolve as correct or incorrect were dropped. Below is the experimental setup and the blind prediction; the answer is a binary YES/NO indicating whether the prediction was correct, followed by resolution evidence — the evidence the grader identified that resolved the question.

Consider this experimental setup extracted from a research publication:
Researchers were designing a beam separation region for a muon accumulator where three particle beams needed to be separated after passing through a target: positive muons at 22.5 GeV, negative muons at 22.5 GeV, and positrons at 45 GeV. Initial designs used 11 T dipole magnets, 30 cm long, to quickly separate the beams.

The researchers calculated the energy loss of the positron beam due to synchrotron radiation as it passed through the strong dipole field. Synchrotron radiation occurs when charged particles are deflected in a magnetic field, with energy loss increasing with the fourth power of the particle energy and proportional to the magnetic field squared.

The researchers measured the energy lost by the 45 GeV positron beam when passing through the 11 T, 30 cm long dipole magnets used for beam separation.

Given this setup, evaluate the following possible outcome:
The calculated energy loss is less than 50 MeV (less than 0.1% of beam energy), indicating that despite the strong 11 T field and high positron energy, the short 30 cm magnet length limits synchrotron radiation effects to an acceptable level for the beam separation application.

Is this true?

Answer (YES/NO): NO